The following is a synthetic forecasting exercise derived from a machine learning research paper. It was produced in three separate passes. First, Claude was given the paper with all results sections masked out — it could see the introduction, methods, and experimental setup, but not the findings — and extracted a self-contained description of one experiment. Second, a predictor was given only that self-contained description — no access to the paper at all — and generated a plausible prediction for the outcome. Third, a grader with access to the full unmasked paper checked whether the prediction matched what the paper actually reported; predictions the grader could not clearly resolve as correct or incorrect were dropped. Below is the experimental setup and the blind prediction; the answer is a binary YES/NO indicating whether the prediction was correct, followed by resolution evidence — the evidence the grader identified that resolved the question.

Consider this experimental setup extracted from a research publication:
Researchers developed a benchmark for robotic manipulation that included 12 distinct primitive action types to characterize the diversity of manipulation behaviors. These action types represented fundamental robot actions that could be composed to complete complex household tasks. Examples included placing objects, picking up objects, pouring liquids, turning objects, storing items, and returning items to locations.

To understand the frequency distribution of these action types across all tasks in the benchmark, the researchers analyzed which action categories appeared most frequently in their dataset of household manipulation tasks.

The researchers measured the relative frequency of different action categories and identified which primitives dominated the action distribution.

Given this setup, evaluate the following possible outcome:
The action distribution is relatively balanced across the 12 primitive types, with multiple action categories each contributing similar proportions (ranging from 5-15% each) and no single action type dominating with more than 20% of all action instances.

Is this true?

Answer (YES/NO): NO